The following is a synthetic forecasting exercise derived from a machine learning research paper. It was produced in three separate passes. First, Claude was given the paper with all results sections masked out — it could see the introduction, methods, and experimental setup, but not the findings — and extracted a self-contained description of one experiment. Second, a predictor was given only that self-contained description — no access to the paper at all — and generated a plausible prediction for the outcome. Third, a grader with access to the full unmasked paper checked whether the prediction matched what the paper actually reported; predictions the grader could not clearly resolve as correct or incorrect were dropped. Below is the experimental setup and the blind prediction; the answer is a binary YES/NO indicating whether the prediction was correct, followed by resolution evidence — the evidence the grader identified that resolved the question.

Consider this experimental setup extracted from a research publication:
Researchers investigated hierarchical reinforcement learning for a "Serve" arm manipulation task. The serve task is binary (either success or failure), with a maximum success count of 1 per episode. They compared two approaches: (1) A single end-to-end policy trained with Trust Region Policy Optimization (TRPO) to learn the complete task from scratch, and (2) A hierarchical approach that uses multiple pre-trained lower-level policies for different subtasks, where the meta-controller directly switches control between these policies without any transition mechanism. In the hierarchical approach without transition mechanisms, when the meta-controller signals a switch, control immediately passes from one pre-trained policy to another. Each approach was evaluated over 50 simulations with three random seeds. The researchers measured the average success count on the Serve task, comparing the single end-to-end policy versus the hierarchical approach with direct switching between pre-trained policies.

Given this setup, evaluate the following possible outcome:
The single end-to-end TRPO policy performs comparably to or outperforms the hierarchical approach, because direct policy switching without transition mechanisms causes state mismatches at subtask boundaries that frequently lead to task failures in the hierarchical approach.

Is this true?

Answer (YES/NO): YES